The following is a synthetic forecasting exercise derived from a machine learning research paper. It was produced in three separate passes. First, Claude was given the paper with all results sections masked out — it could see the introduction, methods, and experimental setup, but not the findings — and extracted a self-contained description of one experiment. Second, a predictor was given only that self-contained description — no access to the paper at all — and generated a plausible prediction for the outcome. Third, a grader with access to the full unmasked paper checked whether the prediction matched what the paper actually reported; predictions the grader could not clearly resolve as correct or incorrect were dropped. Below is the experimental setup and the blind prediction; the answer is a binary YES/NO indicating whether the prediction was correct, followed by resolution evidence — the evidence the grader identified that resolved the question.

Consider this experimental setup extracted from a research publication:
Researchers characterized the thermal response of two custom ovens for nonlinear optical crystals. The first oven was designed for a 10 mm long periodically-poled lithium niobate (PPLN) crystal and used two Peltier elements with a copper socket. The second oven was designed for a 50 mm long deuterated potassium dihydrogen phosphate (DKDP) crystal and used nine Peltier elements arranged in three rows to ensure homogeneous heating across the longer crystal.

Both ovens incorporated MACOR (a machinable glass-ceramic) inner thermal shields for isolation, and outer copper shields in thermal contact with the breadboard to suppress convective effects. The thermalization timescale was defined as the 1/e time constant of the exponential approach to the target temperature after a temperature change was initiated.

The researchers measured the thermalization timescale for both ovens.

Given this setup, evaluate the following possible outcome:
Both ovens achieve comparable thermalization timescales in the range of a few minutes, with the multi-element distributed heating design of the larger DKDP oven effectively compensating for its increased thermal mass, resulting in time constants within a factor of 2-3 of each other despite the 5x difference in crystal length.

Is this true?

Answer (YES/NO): NO